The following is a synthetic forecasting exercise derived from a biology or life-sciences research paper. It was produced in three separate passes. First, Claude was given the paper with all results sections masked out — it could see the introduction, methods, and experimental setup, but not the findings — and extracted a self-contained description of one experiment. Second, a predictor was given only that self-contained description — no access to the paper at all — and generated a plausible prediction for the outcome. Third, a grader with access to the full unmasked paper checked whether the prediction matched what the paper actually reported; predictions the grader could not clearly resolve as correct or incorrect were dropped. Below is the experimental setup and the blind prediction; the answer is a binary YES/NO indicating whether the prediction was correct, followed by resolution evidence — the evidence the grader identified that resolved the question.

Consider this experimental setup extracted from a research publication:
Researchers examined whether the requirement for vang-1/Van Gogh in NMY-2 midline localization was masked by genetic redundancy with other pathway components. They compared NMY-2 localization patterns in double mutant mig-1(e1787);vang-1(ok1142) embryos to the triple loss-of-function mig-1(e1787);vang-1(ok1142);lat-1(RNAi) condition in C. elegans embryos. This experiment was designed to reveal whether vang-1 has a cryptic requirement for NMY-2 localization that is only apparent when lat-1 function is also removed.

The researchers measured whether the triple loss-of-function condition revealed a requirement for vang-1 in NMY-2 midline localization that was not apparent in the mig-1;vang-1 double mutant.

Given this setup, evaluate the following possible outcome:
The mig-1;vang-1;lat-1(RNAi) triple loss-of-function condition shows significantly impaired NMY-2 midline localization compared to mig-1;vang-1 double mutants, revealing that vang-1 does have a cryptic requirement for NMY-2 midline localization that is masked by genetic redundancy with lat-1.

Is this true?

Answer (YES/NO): YES